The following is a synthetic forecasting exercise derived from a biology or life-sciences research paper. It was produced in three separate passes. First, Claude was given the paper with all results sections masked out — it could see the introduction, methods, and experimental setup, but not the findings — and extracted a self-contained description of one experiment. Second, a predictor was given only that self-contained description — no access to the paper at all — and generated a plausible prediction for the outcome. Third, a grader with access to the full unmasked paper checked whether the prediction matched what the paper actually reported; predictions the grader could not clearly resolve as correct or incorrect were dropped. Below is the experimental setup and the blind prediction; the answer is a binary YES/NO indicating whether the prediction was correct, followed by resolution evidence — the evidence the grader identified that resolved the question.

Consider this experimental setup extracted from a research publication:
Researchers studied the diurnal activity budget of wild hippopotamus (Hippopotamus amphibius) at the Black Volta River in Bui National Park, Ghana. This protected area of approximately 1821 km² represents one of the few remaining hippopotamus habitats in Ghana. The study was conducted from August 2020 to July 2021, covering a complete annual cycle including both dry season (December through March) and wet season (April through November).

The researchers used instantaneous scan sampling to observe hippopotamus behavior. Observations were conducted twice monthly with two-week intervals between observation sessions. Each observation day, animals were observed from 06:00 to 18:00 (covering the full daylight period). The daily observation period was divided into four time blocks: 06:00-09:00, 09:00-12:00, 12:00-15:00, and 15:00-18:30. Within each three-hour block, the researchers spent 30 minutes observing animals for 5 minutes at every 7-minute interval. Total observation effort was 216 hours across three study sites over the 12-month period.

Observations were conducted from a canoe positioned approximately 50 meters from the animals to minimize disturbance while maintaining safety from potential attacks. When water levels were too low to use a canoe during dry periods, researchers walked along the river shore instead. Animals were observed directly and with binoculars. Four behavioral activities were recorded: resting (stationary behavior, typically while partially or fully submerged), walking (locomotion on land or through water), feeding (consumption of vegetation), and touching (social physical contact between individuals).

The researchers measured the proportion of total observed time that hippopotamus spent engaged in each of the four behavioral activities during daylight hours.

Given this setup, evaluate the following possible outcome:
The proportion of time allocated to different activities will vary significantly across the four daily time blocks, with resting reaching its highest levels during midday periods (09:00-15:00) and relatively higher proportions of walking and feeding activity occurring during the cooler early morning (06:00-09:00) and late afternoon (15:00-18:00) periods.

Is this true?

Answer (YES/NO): NO